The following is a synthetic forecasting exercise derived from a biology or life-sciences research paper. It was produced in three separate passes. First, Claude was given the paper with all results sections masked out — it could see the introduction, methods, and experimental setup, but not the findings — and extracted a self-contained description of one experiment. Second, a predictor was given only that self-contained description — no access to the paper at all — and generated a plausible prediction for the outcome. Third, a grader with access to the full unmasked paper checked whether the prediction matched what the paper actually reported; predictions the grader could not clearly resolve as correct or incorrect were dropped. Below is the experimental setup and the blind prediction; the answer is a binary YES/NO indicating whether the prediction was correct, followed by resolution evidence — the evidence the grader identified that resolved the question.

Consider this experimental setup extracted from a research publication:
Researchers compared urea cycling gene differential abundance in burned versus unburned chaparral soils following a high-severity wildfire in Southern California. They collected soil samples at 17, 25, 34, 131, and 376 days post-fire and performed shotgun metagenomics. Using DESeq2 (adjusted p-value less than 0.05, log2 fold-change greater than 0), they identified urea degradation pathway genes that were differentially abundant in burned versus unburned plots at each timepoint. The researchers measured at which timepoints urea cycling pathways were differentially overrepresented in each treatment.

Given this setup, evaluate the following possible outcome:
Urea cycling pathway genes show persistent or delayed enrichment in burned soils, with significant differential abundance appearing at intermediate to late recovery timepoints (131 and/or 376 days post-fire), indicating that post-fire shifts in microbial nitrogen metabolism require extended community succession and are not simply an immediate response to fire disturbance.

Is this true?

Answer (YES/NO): NO